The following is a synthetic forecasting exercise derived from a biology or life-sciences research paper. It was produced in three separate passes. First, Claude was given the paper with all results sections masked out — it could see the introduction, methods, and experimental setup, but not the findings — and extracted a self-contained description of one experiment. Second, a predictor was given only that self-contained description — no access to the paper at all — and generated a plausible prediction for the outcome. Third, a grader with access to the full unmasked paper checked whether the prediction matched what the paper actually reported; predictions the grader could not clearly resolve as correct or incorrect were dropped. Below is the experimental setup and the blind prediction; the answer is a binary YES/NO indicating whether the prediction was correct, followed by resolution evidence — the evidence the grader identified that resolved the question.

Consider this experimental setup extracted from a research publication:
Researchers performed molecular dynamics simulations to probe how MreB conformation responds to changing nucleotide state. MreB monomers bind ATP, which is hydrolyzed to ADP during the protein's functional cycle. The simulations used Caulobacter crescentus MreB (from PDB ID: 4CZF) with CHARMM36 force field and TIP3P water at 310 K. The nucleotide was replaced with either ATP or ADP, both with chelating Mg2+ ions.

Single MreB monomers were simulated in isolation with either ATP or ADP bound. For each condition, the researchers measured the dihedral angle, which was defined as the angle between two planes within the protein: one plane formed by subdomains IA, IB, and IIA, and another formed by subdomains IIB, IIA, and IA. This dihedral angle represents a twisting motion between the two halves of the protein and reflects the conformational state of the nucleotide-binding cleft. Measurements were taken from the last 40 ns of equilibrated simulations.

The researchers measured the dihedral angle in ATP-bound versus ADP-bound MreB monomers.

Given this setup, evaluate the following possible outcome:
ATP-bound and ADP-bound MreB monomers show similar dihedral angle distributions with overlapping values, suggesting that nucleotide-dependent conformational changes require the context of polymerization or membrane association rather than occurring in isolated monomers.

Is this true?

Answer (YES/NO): NO